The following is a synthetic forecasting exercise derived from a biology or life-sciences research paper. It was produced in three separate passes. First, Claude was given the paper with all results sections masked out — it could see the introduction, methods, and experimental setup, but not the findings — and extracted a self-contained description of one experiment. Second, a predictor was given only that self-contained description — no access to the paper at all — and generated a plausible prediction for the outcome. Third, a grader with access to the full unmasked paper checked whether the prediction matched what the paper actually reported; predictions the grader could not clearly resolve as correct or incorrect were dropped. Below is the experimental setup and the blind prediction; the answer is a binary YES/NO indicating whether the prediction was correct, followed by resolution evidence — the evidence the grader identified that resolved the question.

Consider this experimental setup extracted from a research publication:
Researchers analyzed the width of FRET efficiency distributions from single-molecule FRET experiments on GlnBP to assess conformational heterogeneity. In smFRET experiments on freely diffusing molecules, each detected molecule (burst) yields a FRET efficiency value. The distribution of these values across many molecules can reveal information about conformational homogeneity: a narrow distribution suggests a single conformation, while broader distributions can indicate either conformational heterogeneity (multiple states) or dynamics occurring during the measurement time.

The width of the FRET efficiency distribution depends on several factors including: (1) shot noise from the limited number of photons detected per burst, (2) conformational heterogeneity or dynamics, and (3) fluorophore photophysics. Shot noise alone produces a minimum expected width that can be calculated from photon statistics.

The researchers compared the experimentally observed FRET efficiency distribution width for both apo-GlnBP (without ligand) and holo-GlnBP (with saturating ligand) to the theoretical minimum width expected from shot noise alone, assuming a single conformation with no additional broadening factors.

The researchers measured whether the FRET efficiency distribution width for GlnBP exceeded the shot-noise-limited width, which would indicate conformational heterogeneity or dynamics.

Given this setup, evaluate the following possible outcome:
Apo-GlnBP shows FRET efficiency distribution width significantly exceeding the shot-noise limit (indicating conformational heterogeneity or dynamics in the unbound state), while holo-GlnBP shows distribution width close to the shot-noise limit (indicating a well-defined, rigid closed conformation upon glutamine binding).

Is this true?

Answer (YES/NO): NO